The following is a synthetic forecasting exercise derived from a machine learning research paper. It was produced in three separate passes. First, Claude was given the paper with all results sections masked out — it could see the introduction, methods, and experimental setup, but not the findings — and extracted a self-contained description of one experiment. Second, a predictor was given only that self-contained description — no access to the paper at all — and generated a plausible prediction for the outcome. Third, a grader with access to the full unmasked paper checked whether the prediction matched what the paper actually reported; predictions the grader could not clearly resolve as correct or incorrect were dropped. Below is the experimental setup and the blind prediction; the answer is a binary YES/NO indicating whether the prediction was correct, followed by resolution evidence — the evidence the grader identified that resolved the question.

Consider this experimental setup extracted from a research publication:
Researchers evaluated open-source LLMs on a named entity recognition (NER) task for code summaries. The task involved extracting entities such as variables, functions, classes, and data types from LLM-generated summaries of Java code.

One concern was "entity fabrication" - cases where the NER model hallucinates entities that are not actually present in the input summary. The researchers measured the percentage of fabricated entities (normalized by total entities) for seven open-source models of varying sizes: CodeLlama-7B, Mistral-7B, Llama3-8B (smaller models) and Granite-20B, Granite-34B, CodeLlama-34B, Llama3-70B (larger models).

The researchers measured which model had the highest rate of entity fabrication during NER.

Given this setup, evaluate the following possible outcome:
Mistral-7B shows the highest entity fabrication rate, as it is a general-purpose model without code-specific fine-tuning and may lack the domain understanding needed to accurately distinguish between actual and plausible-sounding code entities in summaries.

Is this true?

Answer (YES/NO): NO